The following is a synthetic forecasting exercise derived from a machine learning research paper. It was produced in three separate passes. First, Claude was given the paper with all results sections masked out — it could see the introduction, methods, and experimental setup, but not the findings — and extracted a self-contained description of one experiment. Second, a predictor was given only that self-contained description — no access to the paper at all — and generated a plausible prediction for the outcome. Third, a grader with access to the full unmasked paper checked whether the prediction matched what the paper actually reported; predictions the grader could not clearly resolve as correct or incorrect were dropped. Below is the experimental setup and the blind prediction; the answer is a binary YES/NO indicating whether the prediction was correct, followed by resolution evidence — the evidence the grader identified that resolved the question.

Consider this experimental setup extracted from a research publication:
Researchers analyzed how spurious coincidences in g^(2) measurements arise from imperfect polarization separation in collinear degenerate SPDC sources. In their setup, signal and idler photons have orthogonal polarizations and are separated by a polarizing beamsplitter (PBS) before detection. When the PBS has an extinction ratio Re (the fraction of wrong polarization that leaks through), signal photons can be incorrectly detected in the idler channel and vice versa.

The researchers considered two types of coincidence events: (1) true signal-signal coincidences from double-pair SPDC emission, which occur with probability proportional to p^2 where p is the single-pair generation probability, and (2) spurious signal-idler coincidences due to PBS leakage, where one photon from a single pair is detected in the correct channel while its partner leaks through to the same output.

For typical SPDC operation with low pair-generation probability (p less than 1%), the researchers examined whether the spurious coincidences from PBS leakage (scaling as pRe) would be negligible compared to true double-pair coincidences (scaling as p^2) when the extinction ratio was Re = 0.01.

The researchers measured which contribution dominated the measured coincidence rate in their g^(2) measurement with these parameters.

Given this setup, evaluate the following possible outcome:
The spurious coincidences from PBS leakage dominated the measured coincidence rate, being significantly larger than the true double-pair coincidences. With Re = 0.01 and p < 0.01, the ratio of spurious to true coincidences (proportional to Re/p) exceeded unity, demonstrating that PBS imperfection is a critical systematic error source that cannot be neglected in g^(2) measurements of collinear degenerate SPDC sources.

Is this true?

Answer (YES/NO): YES